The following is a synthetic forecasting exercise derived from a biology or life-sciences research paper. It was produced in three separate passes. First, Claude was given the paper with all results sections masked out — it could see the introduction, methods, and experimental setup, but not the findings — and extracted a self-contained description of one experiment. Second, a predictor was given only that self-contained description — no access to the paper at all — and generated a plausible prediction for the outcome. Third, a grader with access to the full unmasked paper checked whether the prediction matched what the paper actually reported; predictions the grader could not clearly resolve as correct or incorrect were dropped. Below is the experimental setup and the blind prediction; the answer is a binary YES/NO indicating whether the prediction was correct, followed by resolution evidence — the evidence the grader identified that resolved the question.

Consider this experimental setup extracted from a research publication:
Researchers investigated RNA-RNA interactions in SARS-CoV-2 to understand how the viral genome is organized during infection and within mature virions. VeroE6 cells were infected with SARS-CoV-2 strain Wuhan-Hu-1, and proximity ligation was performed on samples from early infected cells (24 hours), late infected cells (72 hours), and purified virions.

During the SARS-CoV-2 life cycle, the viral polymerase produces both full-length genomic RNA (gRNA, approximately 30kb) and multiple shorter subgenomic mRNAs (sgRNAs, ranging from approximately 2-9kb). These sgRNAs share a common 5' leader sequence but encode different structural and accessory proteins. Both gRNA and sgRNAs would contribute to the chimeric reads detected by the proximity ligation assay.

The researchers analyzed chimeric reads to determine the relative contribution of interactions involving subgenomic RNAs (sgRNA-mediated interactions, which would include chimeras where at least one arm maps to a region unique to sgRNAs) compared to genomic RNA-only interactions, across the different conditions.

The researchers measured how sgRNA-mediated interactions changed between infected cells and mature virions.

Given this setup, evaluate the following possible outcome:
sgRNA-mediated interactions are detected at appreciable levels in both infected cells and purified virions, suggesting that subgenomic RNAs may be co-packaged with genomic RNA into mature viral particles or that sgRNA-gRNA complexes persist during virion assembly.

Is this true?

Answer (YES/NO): NO